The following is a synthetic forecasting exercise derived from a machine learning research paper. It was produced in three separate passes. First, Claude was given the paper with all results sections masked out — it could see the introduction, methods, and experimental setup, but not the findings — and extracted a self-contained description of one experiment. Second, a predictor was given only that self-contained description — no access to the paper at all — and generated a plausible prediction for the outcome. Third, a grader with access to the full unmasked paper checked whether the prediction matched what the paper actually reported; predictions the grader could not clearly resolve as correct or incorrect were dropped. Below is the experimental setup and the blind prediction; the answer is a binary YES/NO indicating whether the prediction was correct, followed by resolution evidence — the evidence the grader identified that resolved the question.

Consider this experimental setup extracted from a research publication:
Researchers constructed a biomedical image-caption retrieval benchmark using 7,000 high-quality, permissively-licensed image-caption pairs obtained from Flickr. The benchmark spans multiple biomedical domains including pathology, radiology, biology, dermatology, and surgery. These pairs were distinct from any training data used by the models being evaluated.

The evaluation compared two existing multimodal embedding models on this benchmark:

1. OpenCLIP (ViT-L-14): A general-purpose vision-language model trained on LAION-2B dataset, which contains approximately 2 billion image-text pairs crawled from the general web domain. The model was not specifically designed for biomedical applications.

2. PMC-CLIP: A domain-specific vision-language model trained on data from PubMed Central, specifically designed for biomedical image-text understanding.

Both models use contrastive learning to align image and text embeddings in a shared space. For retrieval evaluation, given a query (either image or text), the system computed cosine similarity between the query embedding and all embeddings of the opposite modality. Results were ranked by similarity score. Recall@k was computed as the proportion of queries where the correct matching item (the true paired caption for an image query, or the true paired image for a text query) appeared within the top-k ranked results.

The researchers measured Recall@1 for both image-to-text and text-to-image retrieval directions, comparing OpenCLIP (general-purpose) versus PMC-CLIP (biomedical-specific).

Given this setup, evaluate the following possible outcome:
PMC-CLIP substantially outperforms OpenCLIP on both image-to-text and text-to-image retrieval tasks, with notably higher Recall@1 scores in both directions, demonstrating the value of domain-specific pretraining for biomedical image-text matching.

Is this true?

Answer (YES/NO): NO